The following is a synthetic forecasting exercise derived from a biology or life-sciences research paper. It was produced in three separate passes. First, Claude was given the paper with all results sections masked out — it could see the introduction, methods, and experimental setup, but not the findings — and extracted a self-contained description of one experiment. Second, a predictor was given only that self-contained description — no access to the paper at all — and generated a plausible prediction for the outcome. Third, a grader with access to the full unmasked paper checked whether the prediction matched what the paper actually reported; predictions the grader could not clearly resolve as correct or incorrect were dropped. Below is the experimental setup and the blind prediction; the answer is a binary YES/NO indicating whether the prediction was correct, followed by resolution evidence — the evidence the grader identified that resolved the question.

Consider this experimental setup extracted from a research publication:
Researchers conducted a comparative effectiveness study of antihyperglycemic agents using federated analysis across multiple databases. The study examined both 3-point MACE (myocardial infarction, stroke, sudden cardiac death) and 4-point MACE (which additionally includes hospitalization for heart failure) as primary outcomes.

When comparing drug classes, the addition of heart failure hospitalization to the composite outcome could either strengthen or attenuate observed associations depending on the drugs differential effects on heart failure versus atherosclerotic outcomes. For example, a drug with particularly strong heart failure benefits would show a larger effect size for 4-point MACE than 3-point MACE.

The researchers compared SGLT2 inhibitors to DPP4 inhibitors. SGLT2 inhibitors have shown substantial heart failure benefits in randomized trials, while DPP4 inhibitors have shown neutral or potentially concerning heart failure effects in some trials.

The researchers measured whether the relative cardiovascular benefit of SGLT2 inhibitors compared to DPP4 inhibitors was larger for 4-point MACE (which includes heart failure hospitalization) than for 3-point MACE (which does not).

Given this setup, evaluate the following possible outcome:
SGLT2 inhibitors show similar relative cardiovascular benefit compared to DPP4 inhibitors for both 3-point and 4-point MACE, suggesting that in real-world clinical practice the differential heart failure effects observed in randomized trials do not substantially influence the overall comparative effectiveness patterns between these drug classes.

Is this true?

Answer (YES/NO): YES